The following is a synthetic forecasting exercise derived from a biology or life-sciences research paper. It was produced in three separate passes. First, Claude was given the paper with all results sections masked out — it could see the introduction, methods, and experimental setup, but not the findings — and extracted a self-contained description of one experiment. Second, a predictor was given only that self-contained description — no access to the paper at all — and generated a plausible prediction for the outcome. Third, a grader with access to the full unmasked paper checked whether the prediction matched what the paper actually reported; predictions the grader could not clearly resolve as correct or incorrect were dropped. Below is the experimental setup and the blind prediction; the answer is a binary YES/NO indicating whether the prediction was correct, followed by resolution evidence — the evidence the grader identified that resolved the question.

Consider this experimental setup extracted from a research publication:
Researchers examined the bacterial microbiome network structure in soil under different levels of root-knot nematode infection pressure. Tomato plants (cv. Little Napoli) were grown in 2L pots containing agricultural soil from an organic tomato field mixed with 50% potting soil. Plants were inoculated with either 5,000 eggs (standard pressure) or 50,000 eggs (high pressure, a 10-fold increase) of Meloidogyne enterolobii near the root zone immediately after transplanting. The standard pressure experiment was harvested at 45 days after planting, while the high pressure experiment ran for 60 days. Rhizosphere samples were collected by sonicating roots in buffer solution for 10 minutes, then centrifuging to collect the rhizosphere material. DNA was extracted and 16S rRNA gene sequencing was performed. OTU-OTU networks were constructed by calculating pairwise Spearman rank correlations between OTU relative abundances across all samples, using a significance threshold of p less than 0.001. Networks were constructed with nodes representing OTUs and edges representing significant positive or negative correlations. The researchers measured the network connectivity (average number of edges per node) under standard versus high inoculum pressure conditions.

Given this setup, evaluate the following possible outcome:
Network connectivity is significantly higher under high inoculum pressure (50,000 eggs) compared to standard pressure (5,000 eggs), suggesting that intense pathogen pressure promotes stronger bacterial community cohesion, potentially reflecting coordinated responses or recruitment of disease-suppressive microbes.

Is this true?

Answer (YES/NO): NO